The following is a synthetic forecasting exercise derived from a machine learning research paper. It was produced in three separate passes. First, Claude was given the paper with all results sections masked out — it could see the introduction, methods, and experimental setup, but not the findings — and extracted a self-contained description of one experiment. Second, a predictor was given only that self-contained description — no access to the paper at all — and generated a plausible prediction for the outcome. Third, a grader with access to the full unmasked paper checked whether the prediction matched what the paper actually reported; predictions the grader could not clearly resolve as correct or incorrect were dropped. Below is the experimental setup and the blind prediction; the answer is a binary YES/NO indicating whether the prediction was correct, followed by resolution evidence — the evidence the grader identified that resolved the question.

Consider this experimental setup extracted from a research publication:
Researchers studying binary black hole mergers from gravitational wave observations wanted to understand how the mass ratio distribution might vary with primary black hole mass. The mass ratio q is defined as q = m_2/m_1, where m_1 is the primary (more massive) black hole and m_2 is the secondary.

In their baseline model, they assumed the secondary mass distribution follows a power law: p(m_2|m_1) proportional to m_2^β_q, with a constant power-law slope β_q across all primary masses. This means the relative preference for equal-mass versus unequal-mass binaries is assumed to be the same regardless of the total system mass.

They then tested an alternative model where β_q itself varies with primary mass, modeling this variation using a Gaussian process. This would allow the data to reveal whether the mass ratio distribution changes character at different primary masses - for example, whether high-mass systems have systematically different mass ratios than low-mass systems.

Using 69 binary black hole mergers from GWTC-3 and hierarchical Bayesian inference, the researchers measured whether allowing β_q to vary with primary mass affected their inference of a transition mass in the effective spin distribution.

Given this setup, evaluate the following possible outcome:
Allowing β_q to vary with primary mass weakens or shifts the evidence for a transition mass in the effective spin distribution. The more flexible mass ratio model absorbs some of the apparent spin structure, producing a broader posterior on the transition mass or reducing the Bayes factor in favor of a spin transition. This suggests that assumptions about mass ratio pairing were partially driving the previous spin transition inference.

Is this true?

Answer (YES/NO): NO